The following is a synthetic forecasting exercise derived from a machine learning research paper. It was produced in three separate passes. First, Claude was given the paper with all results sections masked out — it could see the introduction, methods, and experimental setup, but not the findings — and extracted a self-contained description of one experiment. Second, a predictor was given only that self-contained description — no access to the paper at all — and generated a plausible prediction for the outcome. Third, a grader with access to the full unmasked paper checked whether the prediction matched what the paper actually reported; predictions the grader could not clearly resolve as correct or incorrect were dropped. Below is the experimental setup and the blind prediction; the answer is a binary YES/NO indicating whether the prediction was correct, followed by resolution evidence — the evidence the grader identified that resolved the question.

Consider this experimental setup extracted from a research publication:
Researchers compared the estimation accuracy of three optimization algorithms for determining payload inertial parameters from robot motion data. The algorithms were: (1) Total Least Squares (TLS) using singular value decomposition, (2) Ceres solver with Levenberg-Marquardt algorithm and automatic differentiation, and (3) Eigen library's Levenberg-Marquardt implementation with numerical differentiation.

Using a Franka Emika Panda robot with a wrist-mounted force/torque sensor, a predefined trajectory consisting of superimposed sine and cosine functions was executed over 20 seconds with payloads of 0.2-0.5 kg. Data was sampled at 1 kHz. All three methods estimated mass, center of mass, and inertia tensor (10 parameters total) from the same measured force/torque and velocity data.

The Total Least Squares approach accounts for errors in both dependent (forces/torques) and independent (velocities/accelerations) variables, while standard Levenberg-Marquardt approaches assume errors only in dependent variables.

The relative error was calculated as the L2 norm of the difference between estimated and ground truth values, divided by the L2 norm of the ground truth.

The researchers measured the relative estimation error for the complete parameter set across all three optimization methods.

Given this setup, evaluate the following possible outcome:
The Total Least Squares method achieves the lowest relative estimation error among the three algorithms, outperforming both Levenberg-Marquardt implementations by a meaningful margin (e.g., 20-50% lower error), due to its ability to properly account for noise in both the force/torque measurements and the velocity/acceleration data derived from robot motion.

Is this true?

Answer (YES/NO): NO